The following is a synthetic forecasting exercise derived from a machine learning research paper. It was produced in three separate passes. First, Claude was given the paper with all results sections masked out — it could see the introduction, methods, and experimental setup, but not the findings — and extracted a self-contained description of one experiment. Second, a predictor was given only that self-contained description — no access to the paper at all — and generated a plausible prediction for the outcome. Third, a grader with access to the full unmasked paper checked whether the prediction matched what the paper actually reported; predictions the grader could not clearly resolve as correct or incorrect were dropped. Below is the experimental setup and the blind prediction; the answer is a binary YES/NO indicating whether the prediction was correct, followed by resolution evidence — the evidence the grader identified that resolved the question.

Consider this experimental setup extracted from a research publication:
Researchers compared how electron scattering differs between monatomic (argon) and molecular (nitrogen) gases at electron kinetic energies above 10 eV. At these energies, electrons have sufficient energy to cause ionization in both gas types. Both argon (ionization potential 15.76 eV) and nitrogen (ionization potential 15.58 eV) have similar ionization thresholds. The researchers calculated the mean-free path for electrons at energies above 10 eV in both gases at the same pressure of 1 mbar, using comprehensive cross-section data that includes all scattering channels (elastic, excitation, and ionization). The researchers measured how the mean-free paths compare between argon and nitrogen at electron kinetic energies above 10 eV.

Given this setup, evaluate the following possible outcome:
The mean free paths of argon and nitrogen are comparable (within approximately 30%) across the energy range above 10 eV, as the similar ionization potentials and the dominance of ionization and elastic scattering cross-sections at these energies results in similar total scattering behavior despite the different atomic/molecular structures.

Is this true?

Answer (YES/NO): YES